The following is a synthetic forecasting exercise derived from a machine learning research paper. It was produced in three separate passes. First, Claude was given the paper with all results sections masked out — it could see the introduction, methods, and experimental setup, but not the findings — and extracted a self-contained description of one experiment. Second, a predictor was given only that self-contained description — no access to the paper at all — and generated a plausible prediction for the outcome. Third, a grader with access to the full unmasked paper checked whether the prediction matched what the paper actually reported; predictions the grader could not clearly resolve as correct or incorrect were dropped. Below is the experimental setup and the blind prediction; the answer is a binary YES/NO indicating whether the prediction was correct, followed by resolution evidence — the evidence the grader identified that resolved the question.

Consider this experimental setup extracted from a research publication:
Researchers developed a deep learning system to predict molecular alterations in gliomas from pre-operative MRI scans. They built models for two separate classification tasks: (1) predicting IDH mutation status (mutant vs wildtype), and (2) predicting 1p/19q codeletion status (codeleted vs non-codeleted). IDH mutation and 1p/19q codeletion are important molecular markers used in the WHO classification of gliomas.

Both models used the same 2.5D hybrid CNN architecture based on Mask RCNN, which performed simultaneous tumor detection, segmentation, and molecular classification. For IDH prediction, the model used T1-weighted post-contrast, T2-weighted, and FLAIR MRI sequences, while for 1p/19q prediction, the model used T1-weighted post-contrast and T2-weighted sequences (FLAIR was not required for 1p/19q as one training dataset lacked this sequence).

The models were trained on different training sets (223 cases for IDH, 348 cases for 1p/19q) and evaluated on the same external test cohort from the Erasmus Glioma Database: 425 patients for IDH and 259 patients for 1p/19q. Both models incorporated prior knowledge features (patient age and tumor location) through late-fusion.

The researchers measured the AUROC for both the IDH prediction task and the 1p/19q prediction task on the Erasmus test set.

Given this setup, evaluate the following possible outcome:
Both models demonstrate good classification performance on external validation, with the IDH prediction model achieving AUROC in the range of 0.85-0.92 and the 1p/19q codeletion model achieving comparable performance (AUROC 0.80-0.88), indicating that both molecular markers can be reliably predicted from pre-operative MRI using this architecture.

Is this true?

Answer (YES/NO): NO